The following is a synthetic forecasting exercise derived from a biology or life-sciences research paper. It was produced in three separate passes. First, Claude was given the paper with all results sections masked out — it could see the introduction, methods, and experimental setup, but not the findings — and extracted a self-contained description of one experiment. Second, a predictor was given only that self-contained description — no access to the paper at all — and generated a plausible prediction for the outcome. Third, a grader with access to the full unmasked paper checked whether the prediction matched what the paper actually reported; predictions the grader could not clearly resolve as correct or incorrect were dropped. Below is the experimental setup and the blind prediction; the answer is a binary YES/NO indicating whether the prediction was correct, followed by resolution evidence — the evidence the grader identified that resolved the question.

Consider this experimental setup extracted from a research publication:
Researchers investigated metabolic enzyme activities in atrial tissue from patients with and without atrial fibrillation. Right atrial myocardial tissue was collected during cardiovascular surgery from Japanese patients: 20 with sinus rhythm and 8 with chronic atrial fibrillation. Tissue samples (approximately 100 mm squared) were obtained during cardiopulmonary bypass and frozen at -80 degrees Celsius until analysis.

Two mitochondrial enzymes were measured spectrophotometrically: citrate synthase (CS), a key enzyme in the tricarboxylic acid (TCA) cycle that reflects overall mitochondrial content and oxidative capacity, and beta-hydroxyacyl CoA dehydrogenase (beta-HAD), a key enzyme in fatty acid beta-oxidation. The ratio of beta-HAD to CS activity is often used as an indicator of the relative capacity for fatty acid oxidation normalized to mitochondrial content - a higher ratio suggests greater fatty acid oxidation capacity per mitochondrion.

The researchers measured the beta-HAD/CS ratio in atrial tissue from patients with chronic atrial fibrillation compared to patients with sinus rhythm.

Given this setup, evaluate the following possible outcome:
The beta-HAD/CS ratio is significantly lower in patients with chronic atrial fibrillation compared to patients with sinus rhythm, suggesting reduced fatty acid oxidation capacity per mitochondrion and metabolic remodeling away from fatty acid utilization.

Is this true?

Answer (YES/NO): NO